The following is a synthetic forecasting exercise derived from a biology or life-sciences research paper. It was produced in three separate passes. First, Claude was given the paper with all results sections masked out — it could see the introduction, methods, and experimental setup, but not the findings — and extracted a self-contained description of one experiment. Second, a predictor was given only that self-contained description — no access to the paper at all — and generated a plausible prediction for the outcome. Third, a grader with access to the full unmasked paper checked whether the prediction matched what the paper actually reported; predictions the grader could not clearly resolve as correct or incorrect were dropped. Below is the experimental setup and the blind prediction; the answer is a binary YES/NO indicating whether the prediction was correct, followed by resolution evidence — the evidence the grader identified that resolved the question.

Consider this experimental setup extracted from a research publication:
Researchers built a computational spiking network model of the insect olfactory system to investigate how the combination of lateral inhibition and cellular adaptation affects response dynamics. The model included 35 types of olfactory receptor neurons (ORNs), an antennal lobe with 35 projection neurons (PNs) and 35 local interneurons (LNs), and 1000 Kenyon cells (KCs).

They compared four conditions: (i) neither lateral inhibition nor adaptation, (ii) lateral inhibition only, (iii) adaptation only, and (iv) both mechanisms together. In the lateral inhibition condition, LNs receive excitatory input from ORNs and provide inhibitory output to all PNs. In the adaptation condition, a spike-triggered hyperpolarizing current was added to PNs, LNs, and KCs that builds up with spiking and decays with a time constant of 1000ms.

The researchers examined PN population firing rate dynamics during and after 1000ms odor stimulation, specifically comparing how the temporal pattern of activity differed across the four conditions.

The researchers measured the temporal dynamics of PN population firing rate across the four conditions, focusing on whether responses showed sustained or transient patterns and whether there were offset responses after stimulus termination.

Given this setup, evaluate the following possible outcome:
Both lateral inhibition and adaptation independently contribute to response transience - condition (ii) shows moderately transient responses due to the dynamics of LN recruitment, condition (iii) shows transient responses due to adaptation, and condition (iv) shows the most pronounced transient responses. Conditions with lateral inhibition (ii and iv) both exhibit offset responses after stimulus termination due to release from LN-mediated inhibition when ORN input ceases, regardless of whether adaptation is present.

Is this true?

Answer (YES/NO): NO